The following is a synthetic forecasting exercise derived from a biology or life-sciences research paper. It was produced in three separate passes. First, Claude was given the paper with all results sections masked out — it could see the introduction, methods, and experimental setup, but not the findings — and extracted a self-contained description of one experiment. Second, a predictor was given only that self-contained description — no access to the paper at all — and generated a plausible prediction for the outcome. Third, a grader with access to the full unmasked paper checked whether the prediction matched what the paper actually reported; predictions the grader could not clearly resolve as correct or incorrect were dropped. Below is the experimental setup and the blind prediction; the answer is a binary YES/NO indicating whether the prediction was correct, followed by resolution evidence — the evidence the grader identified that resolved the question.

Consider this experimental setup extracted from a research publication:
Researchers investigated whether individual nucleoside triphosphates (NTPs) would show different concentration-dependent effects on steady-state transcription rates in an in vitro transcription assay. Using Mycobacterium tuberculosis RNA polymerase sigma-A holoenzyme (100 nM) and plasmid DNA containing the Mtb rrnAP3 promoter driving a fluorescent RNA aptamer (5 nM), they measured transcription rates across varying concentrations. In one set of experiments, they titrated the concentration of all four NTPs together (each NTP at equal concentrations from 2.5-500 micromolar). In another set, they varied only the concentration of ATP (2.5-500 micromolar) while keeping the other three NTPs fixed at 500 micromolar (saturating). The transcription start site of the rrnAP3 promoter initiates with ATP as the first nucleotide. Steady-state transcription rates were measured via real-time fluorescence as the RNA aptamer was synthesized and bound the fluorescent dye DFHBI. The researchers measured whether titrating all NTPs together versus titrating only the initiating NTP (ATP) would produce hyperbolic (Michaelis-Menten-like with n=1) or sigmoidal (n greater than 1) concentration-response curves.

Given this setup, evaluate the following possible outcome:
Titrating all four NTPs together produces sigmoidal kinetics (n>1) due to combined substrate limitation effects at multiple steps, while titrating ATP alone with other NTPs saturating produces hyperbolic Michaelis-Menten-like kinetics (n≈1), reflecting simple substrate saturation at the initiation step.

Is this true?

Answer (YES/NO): NO